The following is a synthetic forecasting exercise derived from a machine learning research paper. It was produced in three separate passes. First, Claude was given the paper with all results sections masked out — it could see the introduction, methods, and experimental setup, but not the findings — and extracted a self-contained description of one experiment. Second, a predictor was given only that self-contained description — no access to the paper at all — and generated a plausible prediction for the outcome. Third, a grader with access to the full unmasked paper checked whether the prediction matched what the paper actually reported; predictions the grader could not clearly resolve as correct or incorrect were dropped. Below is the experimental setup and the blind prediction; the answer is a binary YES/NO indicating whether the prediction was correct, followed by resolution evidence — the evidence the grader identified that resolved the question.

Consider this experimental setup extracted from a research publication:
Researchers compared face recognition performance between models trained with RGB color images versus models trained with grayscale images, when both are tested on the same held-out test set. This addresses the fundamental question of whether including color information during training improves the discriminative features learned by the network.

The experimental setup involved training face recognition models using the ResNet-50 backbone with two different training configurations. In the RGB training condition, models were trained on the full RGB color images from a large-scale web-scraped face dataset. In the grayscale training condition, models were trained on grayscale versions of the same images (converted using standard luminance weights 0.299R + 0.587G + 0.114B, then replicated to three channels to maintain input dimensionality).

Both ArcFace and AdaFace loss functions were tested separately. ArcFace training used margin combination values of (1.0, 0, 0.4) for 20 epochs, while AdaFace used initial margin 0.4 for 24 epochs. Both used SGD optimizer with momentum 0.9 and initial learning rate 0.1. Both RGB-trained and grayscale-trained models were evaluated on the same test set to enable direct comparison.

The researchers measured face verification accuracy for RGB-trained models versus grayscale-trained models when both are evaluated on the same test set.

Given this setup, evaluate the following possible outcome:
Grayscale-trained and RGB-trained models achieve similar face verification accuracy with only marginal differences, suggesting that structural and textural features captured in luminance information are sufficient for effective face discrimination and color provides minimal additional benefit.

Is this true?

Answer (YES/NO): YES